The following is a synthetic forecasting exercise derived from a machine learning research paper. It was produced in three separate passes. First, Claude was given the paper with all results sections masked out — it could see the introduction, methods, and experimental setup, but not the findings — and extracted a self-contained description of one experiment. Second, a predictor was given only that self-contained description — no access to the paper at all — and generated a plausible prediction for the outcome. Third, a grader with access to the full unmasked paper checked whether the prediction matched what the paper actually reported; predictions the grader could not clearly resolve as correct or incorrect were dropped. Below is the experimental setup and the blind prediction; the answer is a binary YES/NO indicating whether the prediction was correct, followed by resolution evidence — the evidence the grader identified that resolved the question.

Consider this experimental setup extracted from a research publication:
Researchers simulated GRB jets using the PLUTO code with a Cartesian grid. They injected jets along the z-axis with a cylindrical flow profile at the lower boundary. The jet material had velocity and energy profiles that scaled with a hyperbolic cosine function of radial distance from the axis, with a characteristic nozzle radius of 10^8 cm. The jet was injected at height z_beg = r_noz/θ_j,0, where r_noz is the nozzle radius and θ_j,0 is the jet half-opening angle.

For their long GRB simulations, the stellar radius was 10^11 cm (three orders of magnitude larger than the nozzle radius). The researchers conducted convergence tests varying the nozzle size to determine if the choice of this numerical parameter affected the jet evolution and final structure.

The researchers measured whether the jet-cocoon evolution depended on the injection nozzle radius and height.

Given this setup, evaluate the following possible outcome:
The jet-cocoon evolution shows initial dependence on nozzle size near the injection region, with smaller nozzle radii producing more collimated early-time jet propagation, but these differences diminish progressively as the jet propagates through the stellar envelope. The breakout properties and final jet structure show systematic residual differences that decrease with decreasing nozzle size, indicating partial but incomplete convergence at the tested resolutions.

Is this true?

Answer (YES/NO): NO